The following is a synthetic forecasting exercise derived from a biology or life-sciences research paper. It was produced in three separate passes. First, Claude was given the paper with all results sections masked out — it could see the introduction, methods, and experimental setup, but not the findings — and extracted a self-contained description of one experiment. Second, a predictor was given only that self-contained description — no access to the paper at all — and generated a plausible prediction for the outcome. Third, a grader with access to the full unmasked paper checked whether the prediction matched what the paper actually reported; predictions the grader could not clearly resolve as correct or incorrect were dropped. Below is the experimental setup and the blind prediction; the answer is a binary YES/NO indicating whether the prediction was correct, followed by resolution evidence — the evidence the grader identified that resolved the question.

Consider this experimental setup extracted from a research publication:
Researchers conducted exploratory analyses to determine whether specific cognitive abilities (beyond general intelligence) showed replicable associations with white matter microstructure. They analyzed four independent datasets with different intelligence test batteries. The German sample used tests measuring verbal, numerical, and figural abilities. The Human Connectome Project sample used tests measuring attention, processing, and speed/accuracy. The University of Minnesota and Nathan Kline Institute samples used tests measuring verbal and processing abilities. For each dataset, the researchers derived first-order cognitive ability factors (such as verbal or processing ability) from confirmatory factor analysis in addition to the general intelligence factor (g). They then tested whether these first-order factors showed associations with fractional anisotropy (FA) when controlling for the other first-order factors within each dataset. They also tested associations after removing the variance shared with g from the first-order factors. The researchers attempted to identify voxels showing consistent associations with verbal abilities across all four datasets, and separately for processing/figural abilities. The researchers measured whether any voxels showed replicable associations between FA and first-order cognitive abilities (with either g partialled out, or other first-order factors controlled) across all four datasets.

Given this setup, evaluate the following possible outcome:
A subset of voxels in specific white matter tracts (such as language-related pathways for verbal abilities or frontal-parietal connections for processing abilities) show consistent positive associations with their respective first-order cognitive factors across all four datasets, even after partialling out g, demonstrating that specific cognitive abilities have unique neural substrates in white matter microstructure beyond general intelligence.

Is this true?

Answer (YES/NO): NO